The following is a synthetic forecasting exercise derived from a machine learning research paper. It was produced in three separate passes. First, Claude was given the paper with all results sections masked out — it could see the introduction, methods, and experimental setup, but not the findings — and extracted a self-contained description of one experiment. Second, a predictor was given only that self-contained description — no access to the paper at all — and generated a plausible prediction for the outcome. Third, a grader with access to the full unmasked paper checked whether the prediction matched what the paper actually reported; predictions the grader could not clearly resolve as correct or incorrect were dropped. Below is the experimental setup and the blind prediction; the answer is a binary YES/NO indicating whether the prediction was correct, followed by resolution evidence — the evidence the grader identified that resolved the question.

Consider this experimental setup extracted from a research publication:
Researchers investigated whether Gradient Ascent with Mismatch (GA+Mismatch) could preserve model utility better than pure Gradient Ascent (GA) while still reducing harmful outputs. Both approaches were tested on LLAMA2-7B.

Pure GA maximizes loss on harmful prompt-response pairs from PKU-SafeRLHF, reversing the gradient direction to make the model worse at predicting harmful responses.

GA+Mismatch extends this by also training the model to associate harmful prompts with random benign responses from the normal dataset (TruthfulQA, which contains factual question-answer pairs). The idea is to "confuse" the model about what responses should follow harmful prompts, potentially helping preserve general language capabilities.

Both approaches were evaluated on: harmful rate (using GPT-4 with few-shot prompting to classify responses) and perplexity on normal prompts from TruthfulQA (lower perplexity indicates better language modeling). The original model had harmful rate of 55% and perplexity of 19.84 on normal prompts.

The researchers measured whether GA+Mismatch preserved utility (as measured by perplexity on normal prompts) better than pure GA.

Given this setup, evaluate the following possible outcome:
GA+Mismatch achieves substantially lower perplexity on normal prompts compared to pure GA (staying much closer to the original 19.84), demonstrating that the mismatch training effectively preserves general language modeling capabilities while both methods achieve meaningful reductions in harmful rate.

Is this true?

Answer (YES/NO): NO